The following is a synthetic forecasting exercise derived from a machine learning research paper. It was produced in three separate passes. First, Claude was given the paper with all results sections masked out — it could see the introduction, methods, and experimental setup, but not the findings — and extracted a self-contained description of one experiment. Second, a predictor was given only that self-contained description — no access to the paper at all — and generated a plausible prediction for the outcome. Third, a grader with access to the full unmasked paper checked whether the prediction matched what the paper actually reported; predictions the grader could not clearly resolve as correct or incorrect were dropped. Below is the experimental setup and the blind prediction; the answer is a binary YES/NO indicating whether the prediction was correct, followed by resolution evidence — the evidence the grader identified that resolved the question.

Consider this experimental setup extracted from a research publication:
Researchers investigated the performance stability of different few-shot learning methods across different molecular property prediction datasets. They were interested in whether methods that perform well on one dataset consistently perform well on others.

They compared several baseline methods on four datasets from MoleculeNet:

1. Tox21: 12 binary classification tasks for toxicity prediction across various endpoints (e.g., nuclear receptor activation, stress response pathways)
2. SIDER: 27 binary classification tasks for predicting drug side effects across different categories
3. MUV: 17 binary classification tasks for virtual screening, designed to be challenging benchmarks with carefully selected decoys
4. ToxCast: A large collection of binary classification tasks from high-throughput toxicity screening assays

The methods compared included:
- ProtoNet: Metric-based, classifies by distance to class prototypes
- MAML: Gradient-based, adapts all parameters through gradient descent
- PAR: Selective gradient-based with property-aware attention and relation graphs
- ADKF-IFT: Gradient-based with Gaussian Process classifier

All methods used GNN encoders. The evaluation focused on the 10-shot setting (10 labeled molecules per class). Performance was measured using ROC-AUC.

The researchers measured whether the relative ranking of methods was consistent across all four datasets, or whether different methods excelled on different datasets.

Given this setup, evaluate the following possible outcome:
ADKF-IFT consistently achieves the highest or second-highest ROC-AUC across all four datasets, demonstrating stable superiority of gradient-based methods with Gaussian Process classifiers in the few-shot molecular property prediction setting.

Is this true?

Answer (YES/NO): NO